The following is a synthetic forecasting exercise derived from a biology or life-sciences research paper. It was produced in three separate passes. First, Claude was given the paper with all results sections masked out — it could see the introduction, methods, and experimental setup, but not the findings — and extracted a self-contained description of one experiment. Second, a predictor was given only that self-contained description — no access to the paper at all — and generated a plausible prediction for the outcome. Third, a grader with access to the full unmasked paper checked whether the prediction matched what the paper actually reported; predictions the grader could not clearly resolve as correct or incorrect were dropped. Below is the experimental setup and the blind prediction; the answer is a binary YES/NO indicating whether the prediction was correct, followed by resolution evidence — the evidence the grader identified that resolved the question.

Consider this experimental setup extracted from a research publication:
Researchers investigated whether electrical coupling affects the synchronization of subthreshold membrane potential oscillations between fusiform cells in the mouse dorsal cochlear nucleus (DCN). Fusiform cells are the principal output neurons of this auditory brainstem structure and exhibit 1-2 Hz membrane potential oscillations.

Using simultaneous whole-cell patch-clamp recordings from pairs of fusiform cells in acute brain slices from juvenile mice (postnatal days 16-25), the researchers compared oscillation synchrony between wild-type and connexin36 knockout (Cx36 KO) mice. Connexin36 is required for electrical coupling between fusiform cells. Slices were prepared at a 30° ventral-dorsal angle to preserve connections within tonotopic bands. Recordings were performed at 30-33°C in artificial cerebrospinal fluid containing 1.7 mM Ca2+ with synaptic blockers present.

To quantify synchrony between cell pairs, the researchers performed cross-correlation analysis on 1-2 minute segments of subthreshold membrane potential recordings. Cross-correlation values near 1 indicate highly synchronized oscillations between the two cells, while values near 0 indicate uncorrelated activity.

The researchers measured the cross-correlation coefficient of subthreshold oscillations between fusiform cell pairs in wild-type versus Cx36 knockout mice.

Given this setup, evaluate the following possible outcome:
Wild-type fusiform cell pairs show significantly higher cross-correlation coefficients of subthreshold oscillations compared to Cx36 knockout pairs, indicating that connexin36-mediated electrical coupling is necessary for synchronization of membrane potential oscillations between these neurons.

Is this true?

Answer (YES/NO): YES